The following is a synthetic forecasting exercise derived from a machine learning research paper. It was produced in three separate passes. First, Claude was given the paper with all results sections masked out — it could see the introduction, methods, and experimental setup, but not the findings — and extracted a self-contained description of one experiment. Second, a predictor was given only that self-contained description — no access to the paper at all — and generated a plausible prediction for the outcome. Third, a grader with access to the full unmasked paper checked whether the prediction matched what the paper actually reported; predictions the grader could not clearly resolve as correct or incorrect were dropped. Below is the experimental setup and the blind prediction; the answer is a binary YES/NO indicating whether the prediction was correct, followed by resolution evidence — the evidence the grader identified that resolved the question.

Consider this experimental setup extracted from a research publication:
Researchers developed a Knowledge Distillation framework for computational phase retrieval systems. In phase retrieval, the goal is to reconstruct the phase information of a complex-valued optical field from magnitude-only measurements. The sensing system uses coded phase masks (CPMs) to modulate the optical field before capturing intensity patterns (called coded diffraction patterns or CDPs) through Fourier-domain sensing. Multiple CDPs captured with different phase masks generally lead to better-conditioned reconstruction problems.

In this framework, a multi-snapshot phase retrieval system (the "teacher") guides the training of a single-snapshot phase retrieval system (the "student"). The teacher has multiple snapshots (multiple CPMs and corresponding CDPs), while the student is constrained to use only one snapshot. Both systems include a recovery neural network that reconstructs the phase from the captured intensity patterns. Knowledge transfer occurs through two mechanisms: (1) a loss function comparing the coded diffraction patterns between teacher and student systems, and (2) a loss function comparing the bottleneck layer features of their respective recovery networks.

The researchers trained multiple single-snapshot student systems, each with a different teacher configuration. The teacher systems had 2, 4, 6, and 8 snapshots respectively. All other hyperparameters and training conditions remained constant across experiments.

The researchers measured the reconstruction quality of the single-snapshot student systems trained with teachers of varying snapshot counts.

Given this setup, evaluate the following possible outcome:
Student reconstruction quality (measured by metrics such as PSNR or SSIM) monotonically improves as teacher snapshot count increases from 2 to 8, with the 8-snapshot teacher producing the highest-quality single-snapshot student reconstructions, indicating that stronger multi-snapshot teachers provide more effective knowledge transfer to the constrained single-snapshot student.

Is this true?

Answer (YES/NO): NO